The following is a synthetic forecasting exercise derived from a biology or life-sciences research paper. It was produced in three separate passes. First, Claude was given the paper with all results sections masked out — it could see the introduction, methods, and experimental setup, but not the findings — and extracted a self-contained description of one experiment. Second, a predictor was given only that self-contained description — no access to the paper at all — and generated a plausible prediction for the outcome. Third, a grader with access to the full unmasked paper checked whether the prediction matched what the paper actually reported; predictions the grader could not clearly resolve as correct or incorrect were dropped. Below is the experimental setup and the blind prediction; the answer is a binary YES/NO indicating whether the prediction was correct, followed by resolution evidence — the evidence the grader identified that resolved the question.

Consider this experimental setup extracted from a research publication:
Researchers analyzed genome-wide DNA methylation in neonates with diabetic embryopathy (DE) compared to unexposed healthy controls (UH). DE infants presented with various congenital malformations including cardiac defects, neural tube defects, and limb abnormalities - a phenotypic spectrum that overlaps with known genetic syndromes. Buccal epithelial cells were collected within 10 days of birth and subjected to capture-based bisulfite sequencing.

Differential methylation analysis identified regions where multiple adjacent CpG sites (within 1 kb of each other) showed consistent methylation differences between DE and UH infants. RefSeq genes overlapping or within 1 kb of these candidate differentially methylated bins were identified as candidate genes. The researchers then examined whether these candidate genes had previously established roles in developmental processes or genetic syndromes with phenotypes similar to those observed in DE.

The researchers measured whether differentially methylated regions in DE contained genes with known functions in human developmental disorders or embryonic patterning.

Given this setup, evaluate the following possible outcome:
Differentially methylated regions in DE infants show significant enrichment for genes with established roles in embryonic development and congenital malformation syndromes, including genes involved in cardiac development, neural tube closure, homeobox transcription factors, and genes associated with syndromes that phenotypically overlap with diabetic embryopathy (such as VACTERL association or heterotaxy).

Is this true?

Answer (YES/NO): YES